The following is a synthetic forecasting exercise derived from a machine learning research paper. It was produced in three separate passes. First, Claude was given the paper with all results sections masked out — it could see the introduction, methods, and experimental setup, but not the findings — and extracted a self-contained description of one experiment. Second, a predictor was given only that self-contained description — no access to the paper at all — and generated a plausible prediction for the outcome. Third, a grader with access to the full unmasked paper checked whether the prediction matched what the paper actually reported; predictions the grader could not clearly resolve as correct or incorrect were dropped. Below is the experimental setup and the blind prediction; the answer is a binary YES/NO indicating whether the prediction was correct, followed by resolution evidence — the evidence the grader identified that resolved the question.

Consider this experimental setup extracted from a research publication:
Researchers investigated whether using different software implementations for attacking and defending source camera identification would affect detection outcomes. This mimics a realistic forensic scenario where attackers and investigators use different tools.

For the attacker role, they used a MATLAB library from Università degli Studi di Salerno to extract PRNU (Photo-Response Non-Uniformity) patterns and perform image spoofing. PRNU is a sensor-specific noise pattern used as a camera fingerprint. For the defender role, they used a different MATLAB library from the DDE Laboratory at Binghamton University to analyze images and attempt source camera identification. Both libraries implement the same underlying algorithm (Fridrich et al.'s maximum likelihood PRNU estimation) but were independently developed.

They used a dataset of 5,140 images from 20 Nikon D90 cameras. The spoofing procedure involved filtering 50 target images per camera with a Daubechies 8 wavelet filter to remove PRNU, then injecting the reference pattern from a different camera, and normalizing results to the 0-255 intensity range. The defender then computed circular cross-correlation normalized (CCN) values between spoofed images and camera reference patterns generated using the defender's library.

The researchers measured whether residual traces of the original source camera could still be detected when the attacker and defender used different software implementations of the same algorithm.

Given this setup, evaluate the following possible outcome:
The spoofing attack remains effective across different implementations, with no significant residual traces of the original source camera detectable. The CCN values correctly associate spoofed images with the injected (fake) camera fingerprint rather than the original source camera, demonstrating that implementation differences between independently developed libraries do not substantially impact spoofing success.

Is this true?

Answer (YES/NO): NO